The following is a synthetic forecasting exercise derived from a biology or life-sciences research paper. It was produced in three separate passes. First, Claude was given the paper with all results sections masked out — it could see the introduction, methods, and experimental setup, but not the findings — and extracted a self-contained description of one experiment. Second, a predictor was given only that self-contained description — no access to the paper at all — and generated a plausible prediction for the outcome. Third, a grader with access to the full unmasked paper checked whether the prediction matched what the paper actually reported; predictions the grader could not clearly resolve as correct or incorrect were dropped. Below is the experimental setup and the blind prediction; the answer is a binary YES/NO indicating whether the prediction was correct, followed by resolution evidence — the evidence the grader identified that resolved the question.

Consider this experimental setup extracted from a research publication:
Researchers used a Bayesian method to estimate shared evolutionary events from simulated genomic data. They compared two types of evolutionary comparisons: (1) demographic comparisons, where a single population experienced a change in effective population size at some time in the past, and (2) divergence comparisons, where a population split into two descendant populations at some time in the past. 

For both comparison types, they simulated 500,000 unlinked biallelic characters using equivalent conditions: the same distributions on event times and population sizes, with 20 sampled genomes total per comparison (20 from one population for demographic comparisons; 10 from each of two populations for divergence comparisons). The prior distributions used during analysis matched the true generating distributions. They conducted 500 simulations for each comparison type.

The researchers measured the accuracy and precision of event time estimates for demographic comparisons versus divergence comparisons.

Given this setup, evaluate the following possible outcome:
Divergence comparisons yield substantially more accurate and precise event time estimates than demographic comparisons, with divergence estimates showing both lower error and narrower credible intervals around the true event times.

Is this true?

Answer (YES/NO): YES